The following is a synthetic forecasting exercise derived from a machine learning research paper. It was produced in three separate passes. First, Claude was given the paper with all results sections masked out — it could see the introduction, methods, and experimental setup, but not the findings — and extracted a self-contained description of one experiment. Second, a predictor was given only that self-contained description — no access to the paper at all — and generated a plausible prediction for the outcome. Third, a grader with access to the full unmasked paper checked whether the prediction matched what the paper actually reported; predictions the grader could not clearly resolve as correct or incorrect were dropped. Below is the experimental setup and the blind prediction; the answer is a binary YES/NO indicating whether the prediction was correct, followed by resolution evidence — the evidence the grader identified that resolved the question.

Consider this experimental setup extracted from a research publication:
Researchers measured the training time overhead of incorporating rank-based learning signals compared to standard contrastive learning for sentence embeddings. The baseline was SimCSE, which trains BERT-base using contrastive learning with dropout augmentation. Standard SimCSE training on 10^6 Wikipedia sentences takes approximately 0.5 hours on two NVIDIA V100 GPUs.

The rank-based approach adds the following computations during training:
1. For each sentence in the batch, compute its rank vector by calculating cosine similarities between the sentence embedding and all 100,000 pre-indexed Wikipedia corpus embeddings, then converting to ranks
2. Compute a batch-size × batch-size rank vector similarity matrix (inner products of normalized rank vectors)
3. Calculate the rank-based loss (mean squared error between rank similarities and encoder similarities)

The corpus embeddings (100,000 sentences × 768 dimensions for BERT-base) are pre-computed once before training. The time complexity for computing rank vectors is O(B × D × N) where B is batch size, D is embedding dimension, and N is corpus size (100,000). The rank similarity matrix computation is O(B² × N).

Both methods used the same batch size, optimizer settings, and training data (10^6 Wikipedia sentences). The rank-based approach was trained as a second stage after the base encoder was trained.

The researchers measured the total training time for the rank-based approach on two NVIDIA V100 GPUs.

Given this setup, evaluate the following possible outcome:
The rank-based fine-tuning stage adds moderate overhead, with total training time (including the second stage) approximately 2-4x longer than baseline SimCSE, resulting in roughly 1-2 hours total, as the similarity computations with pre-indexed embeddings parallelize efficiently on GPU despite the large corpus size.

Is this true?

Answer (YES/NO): YES